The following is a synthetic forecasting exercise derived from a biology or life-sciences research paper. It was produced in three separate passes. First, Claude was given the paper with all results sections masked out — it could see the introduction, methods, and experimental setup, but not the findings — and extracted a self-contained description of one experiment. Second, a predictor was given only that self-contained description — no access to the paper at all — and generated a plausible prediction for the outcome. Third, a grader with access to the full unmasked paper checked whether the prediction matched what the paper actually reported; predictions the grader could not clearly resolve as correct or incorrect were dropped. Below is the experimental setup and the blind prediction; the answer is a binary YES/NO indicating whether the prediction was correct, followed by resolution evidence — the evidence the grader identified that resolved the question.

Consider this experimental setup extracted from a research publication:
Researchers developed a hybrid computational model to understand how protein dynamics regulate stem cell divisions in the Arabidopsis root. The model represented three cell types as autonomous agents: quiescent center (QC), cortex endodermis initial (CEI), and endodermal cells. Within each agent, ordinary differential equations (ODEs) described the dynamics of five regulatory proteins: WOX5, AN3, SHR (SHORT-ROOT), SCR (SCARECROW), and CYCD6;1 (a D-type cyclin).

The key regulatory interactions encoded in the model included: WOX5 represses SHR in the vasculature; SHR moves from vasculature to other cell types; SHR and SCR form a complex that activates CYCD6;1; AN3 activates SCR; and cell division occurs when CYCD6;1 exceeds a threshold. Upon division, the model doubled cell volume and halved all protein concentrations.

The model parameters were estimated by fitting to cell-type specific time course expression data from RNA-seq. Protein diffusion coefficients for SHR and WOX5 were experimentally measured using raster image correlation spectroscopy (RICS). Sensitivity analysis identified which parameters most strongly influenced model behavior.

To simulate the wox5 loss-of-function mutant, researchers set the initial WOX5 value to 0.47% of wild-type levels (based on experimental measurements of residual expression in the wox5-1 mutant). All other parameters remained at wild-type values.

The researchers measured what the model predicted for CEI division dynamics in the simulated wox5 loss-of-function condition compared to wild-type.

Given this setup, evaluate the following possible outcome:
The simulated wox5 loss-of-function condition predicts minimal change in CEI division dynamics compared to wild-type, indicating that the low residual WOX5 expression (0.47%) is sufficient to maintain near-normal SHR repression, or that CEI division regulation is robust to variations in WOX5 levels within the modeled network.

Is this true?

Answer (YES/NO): NO